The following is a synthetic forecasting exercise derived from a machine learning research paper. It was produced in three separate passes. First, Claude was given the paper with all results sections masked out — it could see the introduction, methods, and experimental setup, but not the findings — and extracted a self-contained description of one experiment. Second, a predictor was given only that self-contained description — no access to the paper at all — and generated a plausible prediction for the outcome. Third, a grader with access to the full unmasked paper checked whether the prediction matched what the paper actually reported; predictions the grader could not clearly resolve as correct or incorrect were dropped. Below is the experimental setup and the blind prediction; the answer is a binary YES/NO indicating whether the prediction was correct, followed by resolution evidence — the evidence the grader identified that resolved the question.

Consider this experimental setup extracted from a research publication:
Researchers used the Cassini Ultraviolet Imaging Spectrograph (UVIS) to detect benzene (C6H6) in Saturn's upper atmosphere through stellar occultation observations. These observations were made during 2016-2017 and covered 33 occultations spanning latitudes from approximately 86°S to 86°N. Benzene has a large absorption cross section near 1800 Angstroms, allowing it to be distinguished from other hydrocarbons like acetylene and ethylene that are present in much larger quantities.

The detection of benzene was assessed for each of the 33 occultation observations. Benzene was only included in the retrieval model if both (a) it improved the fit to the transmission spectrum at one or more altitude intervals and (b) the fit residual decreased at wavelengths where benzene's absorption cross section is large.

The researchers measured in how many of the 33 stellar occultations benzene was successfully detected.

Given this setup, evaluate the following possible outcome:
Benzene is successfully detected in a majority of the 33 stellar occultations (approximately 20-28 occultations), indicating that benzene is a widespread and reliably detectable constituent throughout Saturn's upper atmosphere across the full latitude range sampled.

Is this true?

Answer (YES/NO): NO